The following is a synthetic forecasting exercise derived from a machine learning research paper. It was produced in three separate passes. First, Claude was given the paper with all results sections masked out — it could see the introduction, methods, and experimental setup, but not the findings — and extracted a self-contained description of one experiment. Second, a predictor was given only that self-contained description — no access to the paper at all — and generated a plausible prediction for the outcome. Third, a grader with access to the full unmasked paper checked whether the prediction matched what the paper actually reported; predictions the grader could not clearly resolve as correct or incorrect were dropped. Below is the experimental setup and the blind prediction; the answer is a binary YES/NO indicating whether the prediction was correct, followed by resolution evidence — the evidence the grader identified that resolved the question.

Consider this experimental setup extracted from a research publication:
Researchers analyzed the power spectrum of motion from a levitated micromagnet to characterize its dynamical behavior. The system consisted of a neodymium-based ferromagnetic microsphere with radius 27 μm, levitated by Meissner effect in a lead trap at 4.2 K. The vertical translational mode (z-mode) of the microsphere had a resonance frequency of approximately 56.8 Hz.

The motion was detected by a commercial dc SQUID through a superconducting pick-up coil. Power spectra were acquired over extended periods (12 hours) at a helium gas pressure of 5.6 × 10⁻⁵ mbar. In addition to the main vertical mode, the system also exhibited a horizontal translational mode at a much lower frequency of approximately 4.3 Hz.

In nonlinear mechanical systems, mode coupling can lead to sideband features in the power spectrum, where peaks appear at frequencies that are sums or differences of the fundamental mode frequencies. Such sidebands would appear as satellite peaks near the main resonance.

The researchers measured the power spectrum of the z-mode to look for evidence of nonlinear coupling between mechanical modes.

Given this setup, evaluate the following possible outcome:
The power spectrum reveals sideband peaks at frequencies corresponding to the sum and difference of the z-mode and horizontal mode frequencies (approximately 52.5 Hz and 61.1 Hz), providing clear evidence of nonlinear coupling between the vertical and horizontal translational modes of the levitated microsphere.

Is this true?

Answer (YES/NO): YES